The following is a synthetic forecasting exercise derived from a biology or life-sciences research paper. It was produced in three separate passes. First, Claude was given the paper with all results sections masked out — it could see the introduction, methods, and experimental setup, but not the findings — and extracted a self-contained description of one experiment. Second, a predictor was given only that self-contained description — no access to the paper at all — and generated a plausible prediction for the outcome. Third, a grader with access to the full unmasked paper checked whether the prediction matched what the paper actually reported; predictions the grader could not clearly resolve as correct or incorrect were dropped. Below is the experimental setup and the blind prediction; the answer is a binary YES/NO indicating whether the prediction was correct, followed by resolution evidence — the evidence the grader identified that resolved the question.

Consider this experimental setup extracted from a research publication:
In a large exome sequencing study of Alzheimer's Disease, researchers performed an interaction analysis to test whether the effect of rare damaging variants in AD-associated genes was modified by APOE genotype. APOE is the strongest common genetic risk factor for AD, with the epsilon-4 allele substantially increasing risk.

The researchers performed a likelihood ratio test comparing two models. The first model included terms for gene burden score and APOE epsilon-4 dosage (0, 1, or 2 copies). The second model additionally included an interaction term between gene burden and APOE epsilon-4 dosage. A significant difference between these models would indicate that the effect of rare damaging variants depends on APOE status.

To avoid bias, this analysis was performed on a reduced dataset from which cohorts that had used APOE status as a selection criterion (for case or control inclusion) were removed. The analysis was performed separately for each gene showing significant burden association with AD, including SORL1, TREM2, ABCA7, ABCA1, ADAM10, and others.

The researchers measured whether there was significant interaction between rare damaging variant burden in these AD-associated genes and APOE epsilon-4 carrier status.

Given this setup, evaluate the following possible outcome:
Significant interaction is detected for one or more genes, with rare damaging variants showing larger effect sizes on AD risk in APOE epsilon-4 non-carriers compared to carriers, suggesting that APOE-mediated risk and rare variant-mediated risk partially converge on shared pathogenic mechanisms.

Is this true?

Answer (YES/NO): NO